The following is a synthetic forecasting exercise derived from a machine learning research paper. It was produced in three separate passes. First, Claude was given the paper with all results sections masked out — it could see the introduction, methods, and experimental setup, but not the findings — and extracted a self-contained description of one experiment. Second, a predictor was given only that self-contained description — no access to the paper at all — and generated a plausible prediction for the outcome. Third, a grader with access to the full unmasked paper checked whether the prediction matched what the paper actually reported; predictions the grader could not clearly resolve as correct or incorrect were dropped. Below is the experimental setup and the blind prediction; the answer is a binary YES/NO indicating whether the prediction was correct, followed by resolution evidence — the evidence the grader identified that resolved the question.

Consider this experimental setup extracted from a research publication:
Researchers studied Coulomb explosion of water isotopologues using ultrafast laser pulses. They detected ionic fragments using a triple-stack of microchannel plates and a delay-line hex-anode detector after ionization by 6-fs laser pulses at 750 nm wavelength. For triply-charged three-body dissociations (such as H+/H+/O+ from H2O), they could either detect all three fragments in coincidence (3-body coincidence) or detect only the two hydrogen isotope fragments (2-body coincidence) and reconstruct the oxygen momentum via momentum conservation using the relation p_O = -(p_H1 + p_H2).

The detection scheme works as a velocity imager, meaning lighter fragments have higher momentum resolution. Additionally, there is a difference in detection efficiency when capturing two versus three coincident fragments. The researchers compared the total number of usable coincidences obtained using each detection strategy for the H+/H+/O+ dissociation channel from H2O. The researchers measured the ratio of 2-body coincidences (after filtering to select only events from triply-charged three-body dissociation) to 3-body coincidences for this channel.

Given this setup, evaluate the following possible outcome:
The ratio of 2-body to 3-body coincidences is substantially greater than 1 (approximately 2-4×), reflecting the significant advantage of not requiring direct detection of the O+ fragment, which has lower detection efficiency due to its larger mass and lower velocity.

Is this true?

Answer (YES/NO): YES